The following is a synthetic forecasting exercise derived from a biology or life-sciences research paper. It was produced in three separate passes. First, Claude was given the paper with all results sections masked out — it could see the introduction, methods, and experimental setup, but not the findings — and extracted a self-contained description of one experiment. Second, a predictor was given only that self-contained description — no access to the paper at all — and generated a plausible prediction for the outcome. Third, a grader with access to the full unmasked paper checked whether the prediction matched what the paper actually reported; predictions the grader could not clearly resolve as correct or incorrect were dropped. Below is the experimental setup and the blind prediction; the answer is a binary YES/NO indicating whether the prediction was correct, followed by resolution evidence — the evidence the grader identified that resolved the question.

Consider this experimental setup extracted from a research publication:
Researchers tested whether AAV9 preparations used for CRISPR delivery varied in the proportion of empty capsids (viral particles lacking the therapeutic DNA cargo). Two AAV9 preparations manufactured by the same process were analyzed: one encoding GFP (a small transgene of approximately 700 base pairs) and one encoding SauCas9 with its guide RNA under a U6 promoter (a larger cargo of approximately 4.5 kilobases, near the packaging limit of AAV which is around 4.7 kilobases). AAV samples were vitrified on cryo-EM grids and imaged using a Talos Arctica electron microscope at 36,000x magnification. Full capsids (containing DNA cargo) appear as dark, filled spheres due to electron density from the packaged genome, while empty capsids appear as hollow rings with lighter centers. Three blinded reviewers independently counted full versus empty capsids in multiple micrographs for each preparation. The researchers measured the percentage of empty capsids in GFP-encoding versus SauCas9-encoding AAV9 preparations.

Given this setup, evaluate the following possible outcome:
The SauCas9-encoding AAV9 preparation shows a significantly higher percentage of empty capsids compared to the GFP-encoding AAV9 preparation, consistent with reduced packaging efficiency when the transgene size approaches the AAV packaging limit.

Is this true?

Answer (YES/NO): YES